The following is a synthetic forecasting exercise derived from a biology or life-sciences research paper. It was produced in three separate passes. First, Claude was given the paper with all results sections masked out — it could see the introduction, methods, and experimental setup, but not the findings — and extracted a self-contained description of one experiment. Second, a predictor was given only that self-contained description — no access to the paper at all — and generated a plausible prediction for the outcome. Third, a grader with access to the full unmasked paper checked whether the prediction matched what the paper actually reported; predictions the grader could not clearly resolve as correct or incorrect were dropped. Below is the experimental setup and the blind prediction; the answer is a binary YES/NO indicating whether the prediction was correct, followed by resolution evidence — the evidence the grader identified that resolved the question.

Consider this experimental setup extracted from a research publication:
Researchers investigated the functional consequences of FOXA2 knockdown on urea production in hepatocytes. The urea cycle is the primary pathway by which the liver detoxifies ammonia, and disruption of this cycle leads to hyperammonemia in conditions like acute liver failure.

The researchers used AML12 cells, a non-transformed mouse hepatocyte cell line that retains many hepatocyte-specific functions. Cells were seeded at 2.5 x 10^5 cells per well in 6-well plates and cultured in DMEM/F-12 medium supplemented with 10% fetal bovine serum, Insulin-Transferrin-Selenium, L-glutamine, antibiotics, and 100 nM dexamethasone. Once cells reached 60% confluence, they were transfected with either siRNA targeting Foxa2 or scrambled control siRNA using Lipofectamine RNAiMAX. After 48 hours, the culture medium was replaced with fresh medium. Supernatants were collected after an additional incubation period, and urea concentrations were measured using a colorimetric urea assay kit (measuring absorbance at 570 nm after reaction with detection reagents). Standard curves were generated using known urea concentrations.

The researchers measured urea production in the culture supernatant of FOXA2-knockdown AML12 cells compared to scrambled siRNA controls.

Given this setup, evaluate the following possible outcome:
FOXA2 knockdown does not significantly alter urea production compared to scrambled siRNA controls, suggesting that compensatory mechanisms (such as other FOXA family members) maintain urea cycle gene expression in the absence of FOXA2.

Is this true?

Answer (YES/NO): NO